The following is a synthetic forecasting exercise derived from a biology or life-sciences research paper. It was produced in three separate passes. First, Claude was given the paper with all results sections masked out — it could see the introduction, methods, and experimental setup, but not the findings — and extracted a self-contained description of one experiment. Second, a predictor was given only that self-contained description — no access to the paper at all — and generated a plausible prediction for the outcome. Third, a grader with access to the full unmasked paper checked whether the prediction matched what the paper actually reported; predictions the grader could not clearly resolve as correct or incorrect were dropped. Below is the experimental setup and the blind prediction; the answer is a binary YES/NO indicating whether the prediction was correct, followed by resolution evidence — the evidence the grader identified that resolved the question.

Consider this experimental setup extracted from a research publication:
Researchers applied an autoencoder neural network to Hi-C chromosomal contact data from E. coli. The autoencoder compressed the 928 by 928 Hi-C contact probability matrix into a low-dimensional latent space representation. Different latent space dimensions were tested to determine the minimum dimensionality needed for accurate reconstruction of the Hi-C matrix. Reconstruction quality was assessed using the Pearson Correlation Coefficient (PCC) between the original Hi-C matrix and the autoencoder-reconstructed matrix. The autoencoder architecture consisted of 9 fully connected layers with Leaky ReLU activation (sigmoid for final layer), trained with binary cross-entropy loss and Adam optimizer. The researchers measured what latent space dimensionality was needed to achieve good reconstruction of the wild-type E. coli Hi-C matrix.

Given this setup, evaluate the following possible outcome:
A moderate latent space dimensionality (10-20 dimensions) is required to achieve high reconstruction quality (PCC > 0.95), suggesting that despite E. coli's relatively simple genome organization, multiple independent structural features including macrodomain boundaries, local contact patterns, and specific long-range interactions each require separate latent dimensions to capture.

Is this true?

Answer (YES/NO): NO